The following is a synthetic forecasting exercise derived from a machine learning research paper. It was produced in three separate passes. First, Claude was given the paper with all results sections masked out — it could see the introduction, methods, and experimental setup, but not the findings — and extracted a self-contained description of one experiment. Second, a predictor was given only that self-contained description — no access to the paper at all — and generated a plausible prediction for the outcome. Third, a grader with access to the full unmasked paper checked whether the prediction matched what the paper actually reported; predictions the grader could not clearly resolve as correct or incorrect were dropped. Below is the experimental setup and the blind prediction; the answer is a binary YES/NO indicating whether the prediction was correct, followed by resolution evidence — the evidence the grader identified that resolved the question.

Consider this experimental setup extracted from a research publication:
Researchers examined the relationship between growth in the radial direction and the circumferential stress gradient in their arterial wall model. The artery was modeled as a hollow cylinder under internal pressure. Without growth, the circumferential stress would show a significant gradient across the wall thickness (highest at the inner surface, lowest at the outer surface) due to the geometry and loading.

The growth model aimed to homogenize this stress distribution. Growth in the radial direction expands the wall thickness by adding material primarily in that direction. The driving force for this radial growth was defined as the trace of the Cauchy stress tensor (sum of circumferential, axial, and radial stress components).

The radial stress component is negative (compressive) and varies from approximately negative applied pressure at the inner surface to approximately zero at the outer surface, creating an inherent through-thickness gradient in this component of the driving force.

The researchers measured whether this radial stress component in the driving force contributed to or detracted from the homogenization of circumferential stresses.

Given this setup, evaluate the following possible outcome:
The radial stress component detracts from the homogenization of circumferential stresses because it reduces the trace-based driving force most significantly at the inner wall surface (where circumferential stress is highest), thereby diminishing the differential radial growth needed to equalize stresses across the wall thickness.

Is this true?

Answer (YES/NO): YES